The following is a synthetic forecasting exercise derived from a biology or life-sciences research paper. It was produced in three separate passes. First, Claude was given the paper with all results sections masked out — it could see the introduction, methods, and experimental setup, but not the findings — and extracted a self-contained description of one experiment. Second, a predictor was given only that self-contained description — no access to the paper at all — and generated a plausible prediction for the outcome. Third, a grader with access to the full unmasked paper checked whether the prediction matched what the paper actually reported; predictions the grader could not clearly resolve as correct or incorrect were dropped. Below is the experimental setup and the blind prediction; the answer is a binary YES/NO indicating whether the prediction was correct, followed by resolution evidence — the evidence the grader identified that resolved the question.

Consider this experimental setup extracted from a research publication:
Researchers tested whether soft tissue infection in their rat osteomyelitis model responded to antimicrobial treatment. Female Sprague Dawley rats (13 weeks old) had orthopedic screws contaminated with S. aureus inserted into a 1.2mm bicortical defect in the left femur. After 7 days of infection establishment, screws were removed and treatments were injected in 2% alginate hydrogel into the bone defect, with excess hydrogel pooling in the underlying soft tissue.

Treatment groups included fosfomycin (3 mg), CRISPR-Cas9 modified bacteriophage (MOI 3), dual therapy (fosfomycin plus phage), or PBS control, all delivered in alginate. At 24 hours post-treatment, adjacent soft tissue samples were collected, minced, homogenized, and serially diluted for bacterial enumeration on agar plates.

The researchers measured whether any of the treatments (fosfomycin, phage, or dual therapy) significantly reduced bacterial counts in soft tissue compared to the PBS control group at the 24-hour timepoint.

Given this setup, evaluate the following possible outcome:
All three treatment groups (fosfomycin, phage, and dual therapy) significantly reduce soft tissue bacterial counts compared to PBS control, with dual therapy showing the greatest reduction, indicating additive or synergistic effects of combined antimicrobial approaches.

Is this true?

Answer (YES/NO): NO